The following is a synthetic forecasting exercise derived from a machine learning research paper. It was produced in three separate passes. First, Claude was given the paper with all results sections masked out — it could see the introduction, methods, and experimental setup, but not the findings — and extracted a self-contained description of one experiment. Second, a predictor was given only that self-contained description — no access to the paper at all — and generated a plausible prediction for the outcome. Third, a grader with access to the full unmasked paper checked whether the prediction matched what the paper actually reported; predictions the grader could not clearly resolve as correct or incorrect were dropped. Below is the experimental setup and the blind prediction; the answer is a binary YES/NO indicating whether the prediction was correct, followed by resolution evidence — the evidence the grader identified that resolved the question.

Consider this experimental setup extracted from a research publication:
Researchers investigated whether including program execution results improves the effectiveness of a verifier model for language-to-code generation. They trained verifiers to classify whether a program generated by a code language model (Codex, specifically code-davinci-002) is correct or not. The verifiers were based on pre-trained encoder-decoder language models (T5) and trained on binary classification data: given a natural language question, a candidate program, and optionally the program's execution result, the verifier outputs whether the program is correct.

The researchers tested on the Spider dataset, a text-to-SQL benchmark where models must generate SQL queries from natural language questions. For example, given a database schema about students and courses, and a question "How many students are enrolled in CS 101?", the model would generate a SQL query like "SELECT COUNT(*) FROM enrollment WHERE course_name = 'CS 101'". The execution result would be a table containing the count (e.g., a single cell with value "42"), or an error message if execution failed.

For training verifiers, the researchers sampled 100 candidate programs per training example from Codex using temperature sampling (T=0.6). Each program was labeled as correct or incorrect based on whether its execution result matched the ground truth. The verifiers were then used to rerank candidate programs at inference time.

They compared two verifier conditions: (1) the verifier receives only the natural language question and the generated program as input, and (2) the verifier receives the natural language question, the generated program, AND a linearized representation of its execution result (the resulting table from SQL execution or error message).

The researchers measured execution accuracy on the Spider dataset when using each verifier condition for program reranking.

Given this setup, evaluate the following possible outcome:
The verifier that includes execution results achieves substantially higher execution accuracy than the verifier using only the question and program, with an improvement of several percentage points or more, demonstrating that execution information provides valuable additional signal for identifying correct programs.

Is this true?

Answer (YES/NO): YES